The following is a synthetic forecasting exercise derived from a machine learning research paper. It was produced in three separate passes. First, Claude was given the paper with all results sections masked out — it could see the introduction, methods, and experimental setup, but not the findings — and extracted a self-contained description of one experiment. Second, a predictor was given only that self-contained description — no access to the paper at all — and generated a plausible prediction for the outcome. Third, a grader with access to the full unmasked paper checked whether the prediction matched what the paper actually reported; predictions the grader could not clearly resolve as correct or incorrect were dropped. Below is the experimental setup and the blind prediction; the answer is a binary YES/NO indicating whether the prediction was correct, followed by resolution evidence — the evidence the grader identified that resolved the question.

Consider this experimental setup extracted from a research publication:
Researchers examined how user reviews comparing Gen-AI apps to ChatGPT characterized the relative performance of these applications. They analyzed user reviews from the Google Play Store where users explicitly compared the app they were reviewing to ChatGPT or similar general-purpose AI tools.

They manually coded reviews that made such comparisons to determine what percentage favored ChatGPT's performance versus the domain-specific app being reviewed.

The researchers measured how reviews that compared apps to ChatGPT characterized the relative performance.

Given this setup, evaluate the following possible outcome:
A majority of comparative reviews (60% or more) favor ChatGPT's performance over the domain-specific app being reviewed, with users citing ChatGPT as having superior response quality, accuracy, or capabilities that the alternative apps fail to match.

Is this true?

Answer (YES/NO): YES